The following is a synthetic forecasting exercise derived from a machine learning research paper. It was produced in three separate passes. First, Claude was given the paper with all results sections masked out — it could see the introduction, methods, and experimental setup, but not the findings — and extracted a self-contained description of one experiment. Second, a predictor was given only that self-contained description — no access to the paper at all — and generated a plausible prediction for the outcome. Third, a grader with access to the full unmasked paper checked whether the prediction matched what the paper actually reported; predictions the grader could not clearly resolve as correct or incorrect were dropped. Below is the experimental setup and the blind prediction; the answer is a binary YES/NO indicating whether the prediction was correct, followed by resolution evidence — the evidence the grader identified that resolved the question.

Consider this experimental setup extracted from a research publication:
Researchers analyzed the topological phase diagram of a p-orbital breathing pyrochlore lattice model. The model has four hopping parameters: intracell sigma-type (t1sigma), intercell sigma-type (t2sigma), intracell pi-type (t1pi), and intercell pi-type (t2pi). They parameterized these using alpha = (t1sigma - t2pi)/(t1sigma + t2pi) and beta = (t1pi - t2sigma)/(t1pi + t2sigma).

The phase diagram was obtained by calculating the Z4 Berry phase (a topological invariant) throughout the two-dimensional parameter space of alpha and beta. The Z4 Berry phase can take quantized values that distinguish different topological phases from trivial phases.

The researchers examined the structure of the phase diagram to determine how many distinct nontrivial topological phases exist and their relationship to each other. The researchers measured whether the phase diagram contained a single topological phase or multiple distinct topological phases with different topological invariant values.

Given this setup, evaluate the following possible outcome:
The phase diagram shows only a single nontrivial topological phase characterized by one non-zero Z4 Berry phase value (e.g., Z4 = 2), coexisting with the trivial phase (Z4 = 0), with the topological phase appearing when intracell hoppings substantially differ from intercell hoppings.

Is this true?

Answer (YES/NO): NO